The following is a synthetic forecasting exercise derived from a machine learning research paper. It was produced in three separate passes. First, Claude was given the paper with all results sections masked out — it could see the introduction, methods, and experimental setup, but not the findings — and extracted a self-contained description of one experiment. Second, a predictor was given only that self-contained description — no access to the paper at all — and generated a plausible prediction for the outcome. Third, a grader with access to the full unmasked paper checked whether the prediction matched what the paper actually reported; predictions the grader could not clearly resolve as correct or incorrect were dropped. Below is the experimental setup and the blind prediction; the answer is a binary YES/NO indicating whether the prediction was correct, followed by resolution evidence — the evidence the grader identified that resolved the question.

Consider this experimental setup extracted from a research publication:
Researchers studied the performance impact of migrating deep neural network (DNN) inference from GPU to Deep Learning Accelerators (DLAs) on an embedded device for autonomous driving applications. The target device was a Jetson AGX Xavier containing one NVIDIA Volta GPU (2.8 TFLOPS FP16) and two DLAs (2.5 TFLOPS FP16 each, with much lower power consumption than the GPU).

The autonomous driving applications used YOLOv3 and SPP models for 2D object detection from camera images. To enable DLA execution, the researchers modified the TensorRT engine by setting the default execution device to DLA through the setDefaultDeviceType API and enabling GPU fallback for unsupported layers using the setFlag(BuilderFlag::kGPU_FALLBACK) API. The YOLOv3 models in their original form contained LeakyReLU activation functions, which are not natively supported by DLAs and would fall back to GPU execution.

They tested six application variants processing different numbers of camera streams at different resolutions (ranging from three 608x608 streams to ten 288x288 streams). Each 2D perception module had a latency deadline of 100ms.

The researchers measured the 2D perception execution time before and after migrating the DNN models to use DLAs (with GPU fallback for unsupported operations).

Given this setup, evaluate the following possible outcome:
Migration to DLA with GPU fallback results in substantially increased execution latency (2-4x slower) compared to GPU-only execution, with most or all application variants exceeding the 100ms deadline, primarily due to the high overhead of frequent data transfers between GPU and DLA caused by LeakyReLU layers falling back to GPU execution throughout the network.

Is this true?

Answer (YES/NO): NO